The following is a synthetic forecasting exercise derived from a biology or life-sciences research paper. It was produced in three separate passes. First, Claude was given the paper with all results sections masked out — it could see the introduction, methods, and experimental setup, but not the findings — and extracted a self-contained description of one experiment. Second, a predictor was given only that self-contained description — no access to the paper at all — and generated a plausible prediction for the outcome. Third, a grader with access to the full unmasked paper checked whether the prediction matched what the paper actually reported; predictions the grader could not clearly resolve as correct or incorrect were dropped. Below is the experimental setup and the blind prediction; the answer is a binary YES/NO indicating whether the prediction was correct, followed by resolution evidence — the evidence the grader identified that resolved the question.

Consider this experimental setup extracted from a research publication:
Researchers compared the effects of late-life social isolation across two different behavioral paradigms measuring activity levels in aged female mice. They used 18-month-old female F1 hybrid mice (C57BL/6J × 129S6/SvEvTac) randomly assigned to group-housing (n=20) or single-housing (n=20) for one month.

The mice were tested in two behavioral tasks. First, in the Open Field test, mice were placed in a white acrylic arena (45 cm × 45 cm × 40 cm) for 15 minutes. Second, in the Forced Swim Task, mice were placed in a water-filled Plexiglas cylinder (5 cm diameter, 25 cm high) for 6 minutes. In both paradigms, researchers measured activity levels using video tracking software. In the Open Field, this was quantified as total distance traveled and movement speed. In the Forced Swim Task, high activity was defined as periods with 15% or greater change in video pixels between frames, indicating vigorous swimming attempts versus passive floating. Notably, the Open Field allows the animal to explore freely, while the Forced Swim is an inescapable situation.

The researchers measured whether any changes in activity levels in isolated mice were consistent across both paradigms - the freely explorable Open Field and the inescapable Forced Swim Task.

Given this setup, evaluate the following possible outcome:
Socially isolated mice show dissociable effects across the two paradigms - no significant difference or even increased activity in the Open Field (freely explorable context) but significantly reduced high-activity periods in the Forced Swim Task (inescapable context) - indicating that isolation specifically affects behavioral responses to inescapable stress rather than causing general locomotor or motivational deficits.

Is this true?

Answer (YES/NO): YES